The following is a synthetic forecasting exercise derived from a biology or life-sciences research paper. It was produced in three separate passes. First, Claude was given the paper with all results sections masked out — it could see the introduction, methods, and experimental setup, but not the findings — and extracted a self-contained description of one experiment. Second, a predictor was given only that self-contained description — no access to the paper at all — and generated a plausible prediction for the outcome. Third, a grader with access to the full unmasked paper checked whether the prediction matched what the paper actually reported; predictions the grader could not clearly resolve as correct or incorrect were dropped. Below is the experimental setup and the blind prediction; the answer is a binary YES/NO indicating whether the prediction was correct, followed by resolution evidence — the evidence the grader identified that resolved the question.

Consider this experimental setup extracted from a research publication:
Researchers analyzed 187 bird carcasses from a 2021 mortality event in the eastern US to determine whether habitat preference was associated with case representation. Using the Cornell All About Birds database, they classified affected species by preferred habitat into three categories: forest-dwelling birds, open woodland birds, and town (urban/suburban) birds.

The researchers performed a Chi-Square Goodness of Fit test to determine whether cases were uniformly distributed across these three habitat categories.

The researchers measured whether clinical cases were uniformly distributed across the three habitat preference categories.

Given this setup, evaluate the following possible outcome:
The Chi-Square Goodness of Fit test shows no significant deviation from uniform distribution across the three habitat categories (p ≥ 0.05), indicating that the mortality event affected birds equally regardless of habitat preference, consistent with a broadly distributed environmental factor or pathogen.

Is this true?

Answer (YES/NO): NO